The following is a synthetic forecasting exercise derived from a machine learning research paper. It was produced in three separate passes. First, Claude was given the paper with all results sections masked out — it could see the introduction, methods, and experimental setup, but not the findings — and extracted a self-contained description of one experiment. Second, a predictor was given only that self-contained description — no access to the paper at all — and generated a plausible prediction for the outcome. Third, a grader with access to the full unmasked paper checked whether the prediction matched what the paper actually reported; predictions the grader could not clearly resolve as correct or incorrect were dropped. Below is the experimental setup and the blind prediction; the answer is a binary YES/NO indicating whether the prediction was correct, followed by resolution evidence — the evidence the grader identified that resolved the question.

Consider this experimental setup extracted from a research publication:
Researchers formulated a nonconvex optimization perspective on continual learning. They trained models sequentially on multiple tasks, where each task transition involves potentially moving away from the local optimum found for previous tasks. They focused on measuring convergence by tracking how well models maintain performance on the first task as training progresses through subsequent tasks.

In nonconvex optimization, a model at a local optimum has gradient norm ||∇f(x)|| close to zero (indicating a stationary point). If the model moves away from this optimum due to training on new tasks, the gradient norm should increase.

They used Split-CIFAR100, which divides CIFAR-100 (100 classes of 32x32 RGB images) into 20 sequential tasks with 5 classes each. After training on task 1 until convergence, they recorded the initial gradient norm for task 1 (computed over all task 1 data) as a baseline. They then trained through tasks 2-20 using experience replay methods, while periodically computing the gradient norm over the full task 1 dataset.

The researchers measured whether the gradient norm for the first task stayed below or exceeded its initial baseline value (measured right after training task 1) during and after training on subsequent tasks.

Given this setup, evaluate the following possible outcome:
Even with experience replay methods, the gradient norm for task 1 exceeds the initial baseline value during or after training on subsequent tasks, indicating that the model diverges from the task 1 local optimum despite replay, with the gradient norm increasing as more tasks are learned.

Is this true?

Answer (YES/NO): YES